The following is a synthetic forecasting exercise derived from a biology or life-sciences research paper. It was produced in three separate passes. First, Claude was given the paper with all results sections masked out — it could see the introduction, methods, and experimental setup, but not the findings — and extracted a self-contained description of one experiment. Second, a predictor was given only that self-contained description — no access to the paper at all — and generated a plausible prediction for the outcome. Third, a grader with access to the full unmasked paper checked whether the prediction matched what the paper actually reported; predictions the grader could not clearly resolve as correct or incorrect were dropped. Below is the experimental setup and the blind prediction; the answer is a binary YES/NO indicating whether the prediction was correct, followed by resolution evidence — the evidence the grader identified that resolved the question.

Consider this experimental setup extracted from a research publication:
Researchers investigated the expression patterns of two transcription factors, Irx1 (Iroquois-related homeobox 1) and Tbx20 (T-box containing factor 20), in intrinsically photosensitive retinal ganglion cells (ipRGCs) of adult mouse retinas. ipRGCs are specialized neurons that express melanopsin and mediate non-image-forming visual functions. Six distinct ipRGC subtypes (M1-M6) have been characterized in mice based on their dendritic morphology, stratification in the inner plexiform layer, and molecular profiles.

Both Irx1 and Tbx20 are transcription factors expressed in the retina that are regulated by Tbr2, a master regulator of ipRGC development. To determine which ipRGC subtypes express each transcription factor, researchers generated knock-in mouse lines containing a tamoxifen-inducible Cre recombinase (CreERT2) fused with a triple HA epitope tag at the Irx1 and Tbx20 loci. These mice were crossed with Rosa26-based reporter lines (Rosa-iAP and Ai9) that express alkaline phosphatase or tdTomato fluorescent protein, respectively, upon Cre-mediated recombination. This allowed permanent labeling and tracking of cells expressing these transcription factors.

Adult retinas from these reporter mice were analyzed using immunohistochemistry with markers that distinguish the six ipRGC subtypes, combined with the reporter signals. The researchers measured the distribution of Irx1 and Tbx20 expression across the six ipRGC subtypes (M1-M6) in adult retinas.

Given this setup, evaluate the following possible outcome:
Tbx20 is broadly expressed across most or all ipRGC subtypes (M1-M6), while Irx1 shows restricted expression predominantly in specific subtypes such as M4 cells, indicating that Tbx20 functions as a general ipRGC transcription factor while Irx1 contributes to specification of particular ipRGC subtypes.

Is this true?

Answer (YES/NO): NO